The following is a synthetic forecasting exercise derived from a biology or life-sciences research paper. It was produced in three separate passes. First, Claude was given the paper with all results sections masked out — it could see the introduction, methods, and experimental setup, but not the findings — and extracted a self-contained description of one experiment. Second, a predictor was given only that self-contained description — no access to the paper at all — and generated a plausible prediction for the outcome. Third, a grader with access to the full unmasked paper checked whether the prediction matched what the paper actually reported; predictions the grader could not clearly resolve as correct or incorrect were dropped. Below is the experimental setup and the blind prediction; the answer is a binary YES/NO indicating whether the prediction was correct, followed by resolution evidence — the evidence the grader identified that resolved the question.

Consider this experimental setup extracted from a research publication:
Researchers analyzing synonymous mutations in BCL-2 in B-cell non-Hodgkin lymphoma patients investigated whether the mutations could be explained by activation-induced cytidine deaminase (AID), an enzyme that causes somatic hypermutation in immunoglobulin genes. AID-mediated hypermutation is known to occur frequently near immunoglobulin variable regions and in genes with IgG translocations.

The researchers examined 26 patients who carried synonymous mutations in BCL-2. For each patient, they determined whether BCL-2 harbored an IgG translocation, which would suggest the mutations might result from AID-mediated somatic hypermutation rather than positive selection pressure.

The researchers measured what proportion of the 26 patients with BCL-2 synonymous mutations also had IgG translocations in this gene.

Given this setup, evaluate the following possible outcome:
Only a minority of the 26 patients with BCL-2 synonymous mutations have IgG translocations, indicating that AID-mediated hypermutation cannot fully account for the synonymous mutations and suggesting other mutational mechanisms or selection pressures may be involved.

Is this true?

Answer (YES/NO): YES